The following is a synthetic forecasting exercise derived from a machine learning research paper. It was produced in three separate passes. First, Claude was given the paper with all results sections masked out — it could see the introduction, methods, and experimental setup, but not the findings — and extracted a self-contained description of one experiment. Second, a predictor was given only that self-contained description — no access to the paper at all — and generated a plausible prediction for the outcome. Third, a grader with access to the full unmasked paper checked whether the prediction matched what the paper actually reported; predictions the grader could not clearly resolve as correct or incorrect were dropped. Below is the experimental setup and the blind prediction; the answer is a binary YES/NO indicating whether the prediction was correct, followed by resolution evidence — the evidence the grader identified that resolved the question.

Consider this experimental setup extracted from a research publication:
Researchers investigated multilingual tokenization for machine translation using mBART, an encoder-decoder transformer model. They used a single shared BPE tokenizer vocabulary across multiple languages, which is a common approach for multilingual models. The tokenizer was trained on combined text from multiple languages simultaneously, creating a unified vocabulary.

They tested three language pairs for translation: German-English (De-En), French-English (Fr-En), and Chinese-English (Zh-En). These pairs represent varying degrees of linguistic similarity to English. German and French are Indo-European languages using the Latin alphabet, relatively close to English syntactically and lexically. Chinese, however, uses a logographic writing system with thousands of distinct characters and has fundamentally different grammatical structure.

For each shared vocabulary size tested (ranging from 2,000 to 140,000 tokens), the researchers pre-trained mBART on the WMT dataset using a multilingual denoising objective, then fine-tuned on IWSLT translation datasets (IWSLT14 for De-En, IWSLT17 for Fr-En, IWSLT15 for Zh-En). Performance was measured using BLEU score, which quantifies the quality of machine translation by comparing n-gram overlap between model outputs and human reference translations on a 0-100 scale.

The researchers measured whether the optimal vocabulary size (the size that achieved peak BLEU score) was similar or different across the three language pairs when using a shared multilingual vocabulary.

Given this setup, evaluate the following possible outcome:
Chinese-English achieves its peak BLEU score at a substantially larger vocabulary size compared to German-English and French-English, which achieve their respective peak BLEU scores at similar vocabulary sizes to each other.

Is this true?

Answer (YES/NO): YES